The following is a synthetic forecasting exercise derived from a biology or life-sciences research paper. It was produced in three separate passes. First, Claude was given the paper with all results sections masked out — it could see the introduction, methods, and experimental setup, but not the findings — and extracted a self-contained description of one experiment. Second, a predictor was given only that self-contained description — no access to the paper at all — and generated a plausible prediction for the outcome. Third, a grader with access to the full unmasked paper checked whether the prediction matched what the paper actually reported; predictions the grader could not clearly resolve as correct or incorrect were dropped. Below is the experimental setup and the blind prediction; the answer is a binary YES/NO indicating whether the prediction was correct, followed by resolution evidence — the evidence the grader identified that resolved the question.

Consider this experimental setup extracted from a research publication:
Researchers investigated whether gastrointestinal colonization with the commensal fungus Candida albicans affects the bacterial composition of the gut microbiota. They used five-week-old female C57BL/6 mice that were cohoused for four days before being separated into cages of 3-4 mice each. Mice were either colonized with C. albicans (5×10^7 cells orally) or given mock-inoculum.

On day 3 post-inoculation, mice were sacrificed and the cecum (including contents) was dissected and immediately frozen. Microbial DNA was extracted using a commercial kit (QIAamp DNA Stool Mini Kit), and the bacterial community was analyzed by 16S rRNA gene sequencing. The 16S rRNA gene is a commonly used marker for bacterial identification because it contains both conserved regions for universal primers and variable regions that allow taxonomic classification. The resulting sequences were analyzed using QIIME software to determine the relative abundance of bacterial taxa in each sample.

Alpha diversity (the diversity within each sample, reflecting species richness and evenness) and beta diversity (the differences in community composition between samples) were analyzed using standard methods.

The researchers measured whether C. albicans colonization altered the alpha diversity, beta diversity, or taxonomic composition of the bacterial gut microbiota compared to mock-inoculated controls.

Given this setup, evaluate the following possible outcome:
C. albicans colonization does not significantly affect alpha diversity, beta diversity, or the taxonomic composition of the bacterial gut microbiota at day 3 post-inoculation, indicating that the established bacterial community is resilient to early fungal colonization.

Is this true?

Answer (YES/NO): YES